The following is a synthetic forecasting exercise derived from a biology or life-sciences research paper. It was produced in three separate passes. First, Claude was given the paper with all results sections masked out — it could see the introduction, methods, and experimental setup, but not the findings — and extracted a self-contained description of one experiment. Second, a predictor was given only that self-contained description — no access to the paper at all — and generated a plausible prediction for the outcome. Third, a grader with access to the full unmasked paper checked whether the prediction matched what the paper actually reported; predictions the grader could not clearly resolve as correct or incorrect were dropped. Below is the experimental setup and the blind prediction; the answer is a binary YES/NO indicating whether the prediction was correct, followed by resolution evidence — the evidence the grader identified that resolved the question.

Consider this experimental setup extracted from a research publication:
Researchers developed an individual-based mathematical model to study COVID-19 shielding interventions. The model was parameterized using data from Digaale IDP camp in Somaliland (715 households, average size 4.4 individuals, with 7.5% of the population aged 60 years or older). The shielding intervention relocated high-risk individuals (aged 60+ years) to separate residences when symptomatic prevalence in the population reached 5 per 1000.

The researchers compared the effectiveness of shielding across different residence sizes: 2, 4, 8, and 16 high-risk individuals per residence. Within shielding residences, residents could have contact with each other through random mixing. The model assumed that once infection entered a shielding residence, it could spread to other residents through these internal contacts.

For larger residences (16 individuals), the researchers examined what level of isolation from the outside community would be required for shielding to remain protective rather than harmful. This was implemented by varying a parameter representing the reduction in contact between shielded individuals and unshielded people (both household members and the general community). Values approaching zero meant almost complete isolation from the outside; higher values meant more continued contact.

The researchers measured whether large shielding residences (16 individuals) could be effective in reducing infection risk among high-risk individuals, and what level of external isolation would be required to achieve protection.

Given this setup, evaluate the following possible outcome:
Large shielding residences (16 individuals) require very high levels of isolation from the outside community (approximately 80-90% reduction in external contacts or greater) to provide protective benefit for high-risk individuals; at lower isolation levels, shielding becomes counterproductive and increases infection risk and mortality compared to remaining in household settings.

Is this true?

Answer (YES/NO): YES